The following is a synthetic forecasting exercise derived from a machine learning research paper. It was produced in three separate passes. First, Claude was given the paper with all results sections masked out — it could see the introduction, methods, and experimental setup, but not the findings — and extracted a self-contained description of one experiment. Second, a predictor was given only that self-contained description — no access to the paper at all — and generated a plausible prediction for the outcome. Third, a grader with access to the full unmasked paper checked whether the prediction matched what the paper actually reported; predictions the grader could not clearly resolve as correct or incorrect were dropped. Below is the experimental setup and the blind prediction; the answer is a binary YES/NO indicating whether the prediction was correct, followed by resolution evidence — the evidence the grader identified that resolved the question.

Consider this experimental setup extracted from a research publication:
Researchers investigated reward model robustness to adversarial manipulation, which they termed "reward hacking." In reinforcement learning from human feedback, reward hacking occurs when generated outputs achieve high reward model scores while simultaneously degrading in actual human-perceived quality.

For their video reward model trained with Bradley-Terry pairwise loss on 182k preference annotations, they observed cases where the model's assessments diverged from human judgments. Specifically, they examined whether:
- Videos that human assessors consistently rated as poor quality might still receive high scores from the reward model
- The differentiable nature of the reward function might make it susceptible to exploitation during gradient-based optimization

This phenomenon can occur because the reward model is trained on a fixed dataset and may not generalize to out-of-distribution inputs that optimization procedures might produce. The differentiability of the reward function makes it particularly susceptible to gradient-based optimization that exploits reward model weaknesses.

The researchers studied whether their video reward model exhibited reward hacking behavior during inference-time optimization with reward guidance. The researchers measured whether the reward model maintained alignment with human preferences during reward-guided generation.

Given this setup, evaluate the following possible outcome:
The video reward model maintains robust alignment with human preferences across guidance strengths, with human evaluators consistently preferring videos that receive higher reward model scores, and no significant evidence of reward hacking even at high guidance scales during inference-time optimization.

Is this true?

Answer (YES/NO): NO